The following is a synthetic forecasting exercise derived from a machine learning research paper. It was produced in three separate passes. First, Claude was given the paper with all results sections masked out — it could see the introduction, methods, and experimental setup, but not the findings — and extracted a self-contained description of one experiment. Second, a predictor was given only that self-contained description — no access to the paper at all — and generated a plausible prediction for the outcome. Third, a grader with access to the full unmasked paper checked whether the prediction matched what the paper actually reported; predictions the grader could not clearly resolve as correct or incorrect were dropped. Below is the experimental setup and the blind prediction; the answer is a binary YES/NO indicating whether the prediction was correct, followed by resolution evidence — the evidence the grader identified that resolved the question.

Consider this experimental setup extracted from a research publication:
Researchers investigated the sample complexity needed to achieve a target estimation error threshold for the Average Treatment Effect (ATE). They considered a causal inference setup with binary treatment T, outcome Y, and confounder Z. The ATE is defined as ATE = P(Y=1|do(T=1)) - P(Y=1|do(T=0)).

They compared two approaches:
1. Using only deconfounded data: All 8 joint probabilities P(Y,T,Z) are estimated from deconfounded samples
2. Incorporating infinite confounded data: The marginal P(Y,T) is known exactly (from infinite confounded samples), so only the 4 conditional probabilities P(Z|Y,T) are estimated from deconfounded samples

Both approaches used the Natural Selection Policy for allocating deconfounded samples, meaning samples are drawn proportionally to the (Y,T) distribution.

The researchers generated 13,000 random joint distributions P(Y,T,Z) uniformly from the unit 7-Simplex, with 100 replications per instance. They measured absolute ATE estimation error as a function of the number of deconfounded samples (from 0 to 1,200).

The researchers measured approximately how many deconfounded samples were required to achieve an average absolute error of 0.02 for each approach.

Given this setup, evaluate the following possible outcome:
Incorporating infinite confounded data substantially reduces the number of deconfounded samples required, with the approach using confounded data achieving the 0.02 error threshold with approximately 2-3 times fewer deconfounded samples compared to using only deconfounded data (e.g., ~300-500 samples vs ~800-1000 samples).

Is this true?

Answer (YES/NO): NO